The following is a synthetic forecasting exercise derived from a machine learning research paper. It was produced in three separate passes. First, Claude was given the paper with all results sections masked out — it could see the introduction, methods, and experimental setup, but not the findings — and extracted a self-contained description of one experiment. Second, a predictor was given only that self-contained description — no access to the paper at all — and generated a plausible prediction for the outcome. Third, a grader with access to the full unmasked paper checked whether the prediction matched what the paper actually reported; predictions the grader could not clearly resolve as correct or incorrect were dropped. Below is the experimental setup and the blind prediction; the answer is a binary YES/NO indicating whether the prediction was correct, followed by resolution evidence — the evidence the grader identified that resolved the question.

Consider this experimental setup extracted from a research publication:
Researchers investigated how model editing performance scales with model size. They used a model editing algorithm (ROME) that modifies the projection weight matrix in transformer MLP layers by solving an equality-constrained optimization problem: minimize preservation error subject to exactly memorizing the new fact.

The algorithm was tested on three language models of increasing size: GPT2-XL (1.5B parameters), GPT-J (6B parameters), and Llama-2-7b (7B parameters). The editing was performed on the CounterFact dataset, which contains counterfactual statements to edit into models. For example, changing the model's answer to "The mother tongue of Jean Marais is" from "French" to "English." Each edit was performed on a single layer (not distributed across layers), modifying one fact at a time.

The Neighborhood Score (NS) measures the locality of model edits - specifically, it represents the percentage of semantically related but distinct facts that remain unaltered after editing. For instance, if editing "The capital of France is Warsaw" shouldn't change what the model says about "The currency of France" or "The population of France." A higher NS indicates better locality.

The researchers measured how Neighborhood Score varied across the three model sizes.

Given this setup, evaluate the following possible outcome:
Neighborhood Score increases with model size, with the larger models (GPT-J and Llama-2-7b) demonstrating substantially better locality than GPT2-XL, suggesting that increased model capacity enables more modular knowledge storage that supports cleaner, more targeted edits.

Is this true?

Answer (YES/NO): NO